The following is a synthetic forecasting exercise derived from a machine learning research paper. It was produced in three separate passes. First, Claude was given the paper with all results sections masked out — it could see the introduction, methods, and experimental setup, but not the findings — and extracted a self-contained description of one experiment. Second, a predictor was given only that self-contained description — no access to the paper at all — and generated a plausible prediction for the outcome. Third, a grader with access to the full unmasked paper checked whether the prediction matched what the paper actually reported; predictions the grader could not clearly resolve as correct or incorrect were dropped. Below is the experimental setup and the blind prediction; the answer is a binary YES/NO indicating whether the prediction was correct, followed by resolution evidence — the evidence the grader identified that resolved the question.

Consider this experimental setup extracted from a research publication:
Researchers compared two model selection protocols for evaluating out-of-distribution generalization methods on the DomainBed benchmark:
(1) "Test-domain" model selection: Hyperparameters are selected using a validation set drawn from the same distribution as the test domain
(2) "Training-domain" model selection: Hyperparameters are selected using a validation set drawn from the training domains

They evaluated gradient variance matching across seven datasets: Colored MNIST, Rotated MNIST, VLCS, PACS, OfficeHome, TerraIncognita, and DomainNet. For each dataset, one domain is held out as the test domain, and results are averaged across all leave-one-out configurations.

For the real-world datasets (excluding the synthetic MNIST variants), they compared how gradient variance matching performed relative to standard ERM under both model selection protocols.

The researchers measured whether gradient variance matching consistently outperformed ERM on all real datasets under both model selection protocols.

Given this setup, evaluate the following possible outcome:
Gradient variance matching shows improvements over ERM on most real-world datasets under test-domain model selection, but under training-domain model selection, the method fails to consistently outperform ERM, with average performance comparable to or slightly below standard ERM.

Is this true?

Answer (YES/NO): NO